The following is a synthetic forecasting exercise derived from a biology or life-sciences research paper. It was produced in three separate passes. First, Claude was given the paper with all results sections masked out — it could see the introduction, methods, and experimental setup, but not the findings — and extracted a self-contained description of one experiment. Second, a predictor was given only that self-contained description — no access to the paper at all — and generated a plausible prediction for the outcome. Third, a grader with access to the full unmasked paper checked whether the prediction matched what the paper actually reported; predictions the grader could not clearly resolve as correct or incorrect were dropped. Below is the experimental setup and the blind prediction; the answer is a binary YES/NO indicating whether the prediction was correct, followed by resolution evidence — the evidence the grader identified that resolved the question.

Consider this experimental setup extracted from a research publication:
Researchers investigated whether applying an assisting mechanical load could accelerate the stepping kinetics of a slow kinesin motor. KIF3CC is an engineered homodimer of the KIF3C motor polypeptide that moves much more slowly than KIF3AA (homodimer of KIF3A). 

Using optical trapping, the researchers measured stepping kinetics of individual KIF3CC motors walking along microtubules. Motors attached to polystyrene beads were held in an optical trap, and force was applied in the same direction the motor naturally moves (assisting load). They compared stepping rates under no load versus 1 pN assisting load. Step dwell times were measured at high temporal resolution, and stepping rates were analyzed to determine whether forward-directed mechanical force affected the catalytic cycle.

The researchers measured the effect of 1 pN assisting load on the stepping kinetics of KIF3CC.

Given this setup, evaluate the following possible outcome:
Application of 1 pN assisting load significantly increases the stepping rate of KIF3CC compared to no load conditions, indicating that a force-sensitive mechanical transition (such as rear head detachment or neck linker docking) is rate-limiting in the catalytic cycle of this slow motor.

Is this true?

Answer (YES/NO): YES